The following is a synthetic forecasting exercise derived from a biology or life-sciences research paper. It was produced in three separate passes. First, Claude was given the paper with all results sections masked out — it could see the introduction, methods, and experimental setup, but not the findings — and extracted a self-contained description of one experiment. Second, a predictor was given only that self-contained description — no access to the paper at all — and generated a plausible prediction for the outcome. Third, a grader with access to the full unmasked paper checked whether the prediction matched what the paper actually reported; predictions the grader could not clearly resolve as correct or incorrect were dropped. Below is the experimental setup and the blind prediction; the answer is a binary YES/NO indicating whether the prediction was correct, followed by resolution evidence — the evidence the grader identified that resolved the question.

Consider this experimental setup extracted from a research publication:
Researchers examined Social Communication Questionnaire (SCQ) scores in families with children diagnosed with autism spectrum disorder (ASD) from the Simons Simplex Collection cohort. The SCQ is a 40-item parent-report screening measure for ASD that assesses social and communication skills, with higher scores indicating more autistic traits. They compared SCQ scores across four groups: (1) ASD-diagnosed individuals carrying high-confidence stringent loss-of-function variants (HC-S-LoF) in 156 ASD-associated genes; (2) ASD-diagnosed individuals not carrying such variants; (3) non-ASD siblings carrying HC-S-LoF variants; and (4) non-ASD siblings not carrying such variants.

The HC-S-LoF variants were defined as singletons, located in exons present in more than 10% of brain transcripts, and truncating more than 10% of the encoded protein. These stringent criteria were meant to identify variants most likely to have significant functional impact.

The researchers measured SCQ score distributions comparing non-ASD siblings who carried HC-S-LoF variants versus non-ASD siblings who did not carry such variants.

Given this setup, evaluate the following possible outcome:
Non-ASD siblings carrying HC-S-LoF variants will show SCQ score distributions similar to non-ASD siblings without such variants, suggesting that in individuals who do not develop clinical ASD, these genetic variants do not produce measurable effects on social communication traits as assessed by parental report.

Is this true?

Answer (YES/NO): YES